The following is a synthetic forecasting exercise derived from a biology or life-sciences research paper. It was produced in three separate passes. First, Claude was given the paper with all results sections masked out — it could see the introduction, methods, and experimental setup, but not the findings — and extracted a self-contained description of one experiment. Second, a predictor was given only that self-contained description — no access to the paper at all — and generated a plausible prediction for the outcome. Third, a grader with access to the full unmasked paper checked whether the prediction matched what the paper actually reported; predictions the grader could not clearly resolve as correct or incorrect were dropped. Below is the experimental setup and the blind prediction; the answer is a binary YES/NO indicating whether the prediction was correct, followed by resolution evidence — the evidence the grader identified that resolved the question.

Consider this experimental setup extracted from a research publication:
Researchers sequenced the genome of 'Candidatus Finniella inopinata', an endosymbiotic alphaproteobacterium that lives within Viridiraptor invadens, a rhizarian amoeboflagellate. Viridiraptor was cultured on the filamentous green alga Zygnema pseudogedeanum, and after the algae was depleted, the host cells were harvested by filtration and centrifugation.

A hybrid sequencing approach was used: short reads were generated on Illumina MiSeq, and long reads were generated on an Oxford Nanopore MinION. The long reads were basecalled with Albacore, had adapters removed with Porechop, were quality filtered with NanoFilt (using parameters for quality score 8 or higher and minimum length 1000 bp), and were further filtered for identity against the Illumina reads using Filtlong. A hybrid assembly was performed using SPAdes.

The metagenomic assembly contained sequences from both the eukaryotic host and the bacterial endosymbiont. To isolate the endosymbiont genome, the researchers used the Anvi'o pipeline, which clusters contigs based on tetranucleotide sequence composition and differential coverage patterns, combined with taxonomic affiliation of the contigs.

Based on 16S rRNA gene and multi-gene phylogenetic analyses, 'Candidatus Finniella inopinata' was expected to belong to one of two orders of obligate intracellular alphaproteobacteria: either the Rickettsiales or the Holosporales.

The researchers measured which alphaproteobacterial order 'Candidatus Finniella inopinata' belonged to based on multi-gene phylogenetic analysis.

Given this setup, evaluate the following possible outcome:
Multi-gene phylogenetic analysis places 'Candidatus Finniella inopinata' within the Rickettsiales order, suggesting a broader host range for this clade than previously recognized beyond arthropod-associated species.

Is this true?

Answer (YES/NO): NO